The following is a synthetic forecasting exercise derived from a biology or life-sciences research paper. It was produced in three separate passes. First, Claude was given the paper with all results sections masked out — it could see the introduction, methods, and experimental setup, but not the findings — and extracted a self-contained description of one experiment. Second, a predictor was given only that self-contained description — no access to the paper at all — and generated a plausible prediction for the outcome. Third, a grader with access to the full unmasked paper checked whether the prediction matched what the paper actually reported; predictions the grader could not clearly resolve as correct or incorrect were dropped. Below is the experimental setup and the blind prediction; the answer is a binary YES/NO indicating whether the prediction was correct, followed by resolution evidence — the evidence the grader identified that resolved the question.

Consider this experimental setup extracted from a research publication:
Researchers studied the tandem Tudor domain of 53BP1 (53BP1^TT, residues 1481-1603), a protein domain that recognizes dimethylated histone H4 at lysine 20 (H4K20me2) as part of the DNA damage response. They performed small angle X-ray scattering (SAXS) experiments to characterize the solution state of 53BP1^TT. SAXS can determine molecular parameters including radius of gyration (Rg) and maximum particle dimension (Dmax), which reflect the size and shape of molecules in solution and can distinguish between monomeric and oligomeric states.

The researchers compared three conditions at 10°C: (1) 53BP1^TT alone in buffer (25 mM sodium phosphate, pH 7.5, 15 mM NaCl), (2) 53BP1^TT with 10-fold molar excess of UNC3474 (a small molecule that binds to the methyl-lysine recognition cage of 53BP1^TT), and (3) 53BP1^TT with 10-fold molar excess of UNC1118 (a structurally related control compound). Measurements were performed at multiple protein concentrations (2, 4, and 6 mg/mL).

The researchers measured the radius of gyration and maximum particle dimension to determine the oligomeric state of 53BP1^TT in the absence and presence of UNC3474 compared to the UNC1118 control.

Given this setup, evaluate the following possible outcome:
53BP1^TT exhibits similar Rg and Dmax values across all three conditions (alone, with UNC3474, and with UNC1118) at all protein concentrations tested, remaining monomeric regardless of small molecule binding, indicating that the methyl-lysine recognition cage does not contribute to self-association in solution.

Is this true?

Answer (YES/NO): NO